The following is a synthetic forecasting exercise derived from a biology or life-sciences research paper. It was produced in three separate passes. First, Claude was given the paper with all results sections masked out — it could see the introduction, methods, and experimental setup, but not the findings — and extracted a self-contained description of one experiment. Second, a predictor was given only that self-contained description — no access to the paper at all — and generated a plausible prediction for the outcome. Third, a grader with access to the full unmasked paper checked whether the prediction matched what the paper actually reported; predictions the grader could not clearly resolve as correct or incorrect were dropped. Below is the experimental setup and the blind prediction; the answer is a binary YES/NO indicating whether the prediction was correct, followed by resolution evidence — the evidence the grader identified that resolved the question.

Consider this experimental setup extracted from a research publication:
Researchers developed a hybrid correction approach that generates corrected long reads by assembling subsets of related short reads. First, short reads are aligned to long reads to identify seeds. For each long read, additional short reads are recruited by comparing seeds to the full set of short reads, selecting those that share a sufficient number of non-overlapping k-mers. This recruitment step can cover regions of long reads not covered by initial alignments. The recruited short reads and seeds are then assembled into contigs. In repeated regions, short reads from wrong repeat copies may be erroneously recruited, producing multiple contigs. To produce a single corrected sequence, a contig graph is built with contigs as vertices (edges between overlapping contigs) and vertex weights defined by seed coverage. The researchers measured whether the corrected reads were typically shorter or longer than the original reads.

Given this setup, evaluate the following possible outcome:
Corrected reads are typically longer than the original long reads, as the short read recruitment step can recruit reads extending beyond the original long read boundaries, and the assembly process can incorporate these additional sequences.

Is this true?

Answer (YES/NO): YES